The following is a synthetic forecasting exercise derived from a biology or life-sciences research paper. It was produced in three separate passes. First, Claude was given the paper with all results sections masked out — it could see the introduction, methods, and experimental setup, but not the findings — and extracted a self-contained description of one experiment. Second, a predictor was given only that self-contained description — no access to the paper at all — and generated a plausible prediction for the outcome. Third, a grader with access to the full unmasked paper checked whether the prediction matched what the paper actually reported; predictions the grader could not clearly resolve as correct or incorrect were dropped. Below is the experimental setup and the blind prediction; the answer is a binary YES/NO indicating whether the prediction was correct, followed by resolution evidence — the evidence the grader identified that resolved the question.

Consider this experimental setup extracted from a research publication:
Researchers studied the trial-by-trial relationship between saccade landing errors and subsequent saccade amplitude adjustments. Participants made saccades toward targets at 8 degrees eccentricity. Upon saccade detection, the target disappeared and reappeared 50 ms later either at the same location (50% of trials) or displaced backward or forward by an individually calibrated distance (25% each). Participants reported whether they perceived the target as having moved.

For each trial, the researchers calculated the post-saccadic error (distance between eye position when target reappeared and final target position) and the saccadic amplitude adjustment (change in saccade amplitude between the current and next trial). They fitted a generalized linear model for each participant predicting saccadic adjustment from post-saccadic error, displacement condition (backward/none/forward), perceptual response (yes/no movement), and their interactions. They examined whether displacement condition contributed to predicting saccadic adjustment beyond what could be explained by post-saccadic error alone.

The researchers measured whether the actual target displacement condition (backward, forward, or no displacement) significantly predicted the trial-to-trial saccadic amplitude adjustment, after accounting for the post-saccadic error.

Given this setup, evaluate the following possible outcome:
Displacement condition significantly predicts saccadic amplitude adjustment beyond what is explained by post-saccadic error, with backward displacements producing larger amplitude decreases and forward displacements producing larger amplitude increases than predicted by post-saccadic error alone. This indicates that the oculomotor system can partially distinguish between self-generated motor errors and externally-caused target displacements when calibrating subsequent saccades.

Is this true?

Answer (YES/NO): NO